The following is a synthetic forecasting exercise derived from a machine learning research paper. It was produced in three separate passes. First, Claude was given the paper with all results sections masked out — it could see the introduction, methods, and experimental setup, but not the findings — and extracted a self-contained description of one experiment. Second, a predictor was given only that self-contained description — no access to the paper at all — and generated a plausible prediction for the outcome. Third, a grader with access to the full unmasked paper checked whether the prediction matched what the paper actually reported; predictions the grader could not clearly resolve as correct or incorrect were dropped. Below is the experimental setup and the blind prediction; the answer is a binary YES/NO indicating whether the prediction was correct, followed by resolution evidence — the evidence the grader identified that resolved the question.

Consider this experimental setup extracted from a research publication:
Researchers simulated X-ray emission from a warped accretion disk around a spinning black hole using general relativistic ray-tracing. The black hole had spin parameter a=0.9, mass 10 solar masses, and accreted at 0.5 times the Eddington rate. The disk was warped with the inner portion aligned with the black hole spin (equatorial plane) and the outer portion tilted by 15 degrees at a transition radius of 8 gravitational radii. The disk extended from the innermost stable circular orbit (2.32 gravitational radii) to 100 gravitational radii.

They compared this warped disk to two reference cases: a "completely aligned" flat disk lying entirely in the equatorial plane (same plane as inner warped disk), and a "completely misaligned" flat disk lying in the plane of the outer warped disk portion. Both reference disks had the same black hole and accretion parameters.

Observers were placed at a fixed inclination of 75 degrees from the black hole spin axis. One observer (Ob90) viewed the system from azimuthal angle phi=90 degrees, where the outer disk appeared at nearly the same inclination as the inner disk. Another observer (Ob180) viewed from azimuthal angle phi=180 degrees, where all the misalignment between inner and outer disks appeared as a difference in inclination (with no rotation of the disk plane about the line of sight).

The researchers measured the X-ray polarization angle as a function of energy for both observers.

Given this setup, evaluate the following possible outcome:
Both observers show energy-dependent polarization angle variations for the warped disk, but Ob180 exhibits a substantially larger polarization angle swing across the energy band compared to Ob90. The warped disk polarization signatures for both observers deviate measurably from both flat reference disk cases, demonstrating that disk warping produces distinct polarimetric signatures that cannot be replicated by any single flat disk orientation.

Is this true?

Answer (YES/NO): NO